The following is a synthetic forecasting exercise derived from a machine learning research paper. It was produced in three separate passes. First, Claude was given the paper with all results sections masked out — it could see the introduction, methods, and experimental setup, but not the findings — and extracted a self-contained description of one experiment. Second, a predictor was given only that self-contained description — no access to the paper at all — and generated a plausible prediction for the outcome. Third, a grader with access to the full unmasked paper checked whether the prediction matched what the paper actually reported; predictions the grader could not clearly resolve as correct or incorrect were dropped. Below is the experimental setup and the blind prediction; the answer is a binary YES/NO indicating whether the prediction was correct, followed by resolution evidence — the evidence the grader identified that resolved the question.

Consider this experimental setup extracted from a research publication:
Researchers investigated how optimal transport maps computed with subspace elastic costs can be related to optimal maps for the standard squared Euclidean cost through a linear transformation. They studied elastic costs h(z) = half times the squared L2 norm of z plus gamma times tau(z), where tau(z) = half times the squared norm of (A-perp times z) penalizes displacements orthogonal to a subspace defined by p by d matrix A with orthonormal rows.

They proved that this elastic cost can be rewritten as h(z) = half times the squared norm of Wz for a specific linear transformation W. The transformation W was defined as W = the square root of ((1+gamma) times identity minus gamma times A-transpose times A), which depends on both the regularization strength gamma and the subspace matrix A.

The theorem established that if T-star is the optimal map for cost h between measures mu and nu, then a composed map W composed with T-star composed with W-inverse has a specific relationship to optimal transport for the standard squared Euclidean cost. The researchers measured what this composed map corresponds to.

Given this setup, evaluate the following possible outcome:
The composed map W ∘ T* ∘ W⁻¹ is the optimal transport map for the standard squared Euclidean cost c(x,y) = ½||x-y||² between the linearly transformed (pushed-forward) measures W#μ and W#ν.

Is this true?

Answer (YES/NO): YES